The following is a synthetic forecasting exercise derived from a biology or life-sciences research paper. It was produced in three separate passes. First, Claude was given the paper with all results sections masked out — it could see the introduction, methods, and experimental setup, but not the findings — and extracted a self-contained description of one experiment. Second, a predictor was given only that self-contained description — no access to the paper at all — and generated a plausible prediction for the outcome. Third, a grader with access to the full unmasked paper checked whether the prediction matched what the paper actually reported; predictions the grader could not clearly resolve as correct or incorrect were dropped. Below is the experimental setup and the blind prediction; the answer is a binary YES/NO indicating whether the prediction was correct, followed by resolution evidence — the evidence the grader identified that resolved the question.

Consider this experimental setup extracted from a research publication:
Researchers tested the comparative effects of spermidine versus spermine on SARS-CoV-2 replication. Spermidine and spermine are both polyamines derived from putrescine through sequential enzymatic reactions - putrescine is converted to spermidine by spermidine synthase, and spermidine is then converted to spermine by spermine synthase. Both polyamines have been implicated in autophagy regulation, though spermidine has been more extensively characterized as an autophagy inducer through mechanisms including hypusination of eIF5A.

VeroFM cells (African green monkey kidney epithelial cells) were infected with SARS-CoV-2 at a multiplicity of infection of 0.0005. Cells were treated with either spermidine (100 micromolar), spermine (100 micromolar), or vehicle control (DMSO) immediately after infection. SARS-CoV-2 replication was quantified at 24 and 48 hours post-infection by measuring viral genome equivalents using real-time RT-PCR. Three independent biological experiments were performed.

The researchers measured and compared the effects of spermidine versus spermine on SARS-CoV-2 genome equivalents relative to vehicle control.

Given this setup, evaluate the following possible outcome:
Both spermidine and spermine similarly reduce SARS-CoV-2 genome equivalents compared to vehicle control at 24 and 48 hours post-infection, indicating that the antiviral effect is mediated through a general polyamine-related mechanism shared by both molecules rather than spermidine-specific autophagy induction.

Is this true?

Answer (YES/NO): YES